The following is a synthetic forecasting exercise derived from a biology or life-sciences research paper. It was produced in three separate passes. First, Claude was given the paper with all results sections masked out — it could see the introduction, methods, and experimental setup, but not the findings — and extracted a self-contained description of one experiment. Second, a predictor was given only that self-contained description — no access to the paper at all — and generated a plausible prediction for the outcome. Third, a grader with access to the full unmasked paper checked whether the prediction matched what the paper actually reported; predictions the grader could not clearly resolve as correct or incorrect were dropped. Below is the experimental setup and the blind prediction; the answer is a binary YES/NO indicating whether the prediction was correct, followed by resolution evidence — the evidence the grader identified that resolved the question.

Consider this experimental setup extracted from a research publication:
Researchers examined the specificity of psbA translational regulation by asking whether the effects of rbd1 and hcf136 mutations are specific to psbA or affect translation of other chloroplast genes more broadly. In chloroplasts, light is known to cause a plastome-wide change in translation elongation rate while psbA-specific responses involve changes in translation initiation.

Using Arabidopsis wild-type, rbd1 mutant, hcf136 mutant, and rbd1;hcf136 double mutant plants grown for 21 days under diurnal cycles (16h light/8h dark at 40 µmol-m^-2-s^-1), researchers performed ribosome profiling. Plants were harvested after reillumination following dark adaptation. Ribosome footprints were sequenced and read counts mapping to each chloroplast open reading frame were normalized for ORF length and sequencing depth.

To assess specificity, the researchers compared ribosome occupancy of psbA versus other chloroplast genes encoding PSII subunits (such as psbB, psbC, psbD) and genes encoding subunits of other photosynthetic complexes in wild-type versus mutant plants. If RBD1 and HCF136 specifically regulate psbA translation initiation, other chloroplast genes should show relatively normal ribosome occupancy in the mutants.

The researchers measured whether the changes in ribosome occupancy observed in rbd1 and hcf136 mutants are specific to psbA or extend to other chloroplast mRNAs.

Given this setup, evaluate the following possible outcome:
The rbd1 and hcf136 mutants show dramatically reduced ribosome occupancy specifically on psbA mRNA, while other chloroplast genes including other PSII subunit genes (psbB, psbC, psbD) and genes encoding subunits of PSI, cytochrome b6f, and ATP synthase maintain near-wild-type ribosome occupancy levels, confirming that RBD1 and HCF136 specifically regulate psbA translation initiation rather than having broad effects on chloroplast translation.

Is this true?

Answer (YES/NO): NO